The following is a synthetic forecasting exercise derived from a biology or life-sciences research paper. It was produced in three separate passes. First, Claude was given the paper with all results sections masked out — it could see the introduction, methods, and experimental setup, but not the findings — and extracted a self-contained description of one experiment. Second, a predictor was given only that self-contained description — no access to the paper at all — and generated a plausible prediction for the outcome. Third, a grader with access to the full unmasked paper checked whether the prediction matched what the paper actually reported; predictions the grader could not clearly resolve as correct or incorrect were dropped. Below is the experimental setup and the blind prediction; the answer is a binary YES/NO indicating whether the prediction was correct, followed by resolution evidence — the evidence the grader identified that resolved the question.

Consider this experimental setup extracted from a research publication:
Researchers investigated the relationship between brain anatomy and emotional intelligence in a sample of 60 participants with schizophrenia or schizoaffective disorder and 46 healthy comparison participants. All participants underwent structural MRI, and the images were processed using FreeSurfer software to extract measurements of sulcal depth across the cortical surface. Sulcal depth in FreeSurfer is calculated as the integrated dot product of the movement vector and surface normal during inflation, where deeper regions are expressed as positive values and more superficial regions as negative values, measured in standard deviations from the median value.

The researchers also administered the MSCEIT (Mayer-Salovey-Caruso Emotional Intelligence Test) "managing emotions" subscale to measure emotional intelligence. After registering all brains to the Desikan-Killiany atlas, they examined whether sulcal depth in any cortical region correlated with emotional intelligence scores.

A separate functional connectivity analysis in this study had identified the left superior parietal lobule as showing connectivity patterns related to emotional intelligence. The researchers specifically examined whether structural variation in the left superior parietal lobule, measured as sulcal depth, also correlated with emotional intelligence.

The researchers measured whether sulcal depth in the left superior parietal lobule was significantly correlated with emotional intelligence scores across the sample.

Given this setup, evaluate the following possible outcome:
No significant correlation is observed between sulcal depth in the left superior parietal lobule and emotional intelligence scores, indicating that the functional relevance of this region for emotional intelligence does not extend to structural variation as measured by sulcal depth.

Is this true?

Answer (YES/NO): NO